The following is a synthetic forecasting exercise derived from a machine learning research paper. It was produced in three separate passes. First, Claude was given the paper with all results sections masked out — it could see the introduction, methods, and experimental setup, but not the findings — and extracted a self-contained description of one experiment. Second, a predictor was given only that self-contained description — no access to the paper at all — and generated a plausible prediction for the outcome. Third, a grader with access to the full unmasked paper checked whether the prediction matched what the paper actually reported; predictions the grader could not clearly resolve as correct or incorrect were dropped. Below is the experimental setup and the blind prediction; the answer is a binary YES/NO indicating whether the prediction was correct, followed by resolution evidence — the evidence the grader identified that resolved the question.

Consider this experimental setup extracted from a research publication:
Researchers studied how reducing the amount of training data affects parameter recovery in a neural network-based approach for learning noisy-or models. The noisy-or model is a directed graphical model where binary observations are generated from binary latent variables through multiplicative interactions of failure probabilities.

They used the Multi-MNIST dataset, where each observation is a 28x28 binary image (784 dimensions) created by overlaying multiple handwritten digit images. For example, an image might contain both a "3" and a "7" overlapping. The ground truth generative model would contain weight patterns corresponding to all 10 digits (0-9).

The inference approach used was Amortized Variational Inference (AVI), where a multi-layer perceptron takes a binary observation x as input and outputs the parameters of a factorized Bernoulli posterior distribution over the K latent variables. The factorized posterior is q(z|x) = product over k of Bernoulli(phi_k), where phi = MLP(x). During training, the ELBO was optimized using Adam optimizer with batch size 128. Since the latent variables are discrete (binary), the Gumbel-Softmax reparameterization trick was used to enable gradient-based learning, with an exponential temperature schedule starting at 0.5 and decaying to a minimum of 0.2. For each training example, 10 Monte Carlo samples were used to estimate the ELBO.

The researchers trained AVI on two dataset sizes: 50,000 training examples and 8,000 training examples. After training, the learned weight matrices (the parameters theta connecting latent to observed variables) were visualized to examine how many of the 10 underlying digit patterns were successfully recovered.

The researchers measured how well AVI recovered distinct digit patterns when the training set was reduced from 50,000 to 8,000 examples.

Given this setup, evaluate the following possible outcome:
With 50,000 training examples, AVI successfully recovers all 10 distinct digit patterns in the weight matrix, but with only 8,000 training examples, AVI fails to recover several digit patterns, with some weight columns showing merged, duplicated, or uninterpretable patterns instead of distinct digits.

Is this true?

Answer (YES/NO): NO